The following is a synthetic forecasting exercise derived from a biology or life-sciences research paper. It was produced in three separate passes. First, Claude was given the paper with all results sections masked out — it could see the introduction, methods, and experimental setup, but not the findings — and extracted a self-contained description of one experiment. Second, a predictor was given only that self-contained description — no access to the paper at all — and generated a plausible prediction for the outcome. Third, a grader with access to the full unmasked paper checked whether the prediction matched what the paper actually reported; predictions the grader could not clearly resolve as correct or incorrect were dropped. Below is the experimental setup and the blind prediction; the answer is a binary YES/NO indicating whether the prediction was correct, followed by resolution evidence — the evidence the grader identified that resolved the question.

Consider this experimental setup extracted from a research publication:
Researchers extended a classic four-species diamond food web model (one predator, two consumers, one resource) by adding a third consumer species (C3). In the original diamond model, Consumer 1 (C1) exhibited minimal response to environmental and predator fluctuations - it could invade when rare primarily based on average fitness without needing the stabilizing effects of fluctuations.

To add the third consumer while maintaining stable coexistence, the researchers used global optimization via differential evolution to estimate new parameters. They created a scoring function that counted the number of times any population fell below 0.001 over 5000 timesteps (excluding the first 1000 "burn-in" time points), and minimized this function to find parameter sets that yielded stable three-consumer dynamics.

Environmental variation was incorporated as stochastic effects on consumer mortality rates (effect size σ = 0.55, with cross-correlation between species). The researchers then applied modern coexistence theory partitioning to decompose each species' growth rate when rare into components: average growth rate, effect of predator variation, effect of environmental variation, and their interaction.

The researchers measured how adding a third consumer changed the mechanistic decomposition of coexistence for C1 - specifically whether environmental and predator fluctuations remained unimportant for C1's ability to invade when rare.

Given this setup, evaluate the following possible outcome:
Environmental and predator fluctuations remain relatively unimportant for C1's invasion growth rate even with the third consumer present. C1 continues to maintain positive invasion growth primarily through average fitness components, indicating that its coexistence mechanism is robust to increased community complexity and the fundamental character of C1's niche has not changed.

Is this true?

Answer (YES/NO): NO